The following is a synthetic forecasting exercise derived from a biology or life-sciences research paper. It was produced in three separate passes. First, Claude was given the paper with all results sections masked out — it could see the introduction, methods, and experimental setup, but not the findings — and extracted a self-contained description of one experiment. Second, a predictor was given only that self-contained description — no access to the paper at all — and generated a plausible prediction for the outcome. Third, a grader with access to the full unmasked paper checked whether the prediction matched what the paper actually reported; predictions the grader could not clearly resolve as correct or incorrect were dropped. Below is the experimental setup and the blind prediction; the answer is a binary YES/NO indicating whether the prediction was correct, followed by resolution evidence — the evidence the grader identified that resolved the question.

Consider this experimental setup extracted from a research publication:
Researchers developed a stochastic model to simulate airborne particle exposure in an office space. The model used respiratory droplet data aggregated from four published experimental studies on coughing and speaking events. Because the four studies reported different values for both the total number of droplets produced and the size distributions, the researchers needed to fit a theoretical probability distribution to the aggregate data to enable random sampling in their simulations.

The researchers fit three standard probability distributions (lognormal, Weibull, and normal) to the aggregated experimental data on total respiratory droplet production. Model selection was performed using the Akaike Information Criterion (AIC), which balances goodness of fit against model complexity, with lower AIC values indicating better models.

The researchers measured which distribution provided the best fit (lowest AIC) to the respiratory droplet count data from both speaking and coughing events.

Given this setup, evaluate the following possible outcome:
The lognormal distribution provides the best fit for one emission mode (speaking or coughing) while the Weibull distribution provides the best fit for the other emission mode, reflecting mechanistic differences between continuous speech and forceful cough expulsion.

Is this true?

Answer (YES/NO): NO